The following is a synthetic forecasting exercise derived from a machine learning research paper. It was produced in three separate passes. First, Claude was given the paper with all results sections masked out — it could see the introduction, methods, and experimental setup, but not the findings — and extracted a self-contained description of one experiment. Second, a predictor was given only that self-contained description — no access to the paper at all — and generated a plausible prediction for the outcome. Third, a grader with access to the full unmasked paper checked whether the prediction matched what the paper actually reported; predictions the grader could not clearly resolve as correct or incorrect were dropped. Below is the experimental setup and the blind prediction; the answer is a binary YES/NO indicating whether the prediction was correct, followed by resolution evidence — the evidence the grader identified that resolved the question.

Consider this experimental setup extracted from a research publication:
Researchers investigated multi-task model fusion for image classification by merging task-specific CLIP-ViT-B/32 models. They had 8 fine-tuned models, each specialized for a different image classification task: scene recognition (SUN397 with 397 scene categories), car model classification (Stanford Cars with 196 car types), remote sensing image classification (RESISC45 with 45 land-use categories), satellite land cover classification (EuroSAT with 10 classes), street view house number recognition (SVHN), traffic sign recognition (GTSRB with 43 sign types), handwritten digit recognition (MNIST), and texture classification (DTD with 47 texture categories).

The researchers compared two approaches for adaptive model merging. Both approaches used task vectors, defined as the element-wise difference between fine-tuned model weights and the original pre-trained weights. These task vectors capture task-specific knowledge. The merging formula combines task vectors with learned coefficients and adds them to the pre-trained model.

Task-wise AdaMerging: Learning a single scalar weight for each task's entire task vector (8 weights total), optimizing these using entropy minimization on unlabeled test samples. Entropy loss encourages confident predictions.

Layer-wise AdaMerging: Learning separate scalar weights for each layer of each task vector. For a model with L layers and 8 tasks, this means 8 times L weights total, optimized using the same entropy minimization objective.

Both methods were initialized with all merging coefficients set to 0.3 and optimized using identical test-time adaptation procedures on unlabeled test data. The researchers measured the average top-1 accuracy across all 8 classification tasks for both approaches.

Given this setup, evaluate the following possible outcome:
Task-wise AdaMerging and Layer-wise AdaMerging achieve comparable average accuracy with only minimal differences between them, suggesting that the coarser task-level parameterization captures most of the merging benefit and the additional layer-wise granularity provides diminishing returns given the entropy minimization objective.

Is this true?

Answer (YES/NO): NO